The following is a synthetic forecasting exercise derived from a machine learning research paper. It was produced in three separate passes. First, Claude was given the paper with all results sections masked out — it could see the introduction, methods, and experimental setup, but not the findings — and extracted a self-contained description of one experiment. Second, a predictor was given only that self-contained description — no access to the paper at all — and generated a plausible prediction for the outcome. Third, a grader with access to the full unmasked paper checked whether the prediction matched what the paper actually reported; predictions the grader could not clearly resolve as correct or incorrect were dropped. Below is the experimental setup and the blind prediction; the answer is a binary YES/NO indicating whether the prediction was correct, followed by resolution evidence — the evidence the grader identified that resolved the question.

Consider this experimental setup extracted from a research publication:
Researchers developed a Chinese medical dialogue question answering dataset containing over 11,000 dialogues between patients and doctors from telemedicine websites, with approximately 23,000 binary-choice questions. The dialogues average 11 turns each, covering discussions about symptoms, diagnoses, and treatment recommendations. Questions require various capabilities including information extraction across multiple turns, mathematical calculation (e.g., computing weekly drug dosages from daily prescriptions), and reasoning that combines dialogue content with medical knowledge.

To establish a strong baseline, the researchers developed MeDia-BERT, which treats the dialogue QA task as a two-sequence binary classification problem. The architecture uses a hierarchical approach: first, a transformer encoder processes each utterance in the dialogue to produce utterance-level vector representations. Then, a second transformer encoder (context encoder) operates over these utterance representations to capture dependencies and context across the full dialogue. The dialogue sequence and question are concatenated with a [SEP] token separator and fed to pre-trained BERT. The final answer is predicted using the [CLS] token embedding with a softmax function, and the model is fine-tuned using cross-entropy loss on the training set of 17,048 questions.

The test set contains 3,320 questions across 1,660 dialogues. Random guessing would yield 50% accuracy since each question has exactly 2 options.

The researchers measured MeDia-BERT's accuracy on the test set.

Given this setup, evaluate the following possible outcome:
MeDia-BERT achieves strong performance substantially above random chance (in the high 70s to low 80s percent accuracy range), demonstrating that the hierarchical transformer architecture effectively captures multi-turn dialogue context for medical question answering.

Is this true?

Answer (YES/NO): NO